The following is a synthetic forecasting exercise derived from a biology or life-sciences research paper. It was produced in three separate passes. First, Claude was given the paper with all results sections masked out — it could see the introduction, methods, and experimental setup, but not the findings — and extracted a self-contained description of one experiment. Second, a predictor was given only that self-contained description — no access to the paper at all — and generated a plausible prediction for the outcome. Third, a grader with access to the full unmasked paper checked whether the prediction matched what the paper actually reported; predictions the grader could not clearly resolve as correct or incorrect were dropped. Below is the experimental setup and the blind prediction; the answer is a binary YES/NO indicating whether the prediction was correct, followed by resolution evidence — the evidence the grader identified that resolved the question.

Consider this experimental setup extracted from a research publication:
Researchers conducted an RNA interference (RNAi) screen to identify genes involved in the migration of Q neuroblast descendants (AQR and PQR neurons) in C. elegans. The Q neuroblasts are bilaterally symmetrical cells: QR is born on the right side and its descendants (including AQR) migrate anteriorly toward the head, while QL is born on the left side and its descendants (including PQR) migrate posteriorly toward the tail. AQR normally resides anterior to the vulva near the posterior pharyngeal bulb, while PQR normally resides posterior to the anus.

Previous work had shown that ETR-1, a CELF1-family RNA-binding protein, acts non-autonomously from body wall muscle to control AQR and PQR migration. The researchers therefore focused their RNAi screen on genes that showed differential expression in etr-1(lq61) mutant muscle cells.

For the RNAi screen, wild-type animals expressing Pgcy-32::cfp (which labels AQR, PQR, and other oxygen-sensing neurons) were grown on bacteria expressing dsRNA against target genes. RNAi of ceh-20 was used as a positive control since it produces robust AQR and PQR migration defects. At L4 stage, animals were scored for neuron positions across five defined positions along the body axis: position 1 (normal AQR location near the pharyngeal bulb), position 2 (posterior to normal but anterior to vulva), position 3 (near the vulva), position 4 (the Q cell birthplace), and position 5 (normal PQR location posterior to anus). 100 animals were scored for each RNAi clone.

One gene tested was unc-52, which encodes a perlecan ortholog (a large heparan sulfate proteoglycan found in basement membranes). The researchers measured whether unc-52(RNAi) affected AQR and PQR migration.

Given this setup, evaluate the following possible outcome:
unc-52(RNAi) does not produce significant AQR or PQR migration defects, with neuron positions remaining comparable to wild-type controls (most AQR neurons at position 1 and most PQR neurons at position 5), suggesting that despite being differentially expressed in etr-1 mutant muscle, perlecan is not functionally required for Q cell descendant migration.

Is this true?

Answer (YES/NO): NO